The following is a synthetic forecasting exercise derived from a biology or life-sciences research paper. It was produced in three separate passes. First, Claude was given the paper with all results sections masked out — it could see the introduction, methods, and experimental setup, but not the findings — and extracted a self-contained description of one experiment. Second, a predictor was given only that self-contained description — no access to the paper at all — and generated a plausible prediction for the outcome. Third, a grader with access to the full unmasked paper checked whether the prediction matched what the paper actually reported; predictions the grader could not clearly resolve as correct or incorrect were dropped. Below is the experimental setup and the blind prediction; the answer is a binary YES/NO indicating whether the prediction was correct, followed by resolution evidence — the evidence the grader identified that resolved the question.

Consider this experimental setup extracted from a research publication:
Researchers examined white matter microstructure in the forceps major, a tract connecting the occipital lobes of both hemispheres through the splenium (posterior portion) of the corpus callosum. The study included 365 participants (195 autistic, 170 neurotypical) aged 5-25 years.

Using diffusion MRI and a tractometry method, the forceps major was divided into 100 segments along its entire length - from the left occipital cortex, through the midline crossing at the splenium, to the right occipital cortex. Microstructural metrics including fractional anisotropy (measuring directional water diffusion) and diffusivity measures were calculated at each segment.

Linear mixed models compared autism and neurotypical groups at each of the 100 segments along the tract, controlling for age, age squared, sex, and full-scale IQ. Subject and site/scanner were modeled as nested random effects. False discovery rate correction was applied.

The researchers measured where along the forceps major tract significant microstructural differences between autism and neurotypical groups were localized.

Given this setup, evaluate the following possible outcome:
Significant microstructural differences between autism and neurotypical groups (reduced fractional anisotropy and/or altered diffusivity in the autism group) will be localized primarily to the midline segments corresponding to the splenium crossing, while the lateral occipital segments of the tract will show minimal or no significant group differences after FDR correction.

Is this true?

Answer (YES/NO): NO